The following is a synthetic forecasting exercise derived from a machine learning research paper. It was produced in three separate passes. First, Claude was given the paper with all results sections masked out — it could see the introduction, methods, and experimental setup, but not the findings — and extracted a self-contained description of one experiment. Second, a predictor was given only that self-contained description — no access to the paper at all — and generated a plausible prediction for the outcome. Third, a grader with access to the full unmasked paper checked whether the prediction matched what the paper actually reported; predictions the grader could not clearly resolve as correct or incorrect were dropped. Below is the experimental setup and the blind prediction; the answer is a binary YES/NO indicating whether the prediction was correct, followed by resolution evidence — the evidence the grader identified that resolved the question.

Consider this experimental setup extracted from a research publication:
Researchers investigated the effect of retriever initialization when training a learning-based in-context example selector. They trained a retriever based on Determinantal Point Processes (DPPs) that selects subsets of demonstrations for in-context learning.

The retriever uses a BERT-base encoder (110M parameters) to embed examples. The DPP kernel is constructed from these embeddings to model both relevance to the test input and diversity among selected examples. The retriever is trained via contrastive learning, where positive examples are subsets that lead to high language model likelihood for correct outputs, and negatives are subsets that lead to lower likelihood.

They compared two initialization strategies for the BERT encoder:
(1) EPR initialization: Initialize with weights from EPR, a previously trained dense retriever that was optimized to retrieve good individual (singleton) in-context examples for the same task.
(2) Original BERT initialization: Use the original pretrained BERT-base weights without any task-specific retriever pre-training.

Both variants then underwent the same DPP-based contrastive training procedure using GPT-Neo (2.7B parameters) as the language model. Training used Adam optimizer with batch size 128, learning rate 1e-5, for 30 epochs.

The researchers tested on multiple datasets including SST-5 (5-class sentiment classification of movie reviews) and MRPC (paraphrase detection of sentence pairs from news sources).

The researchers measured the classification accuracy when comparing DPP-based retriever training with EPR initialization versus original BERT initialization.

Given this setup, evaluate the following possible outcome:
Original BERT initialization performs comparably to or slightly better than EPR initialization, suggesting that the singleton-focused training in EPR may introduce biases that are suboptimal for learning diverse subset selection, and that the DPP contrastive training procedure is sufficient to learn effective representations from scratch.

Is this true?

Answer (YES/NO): NO